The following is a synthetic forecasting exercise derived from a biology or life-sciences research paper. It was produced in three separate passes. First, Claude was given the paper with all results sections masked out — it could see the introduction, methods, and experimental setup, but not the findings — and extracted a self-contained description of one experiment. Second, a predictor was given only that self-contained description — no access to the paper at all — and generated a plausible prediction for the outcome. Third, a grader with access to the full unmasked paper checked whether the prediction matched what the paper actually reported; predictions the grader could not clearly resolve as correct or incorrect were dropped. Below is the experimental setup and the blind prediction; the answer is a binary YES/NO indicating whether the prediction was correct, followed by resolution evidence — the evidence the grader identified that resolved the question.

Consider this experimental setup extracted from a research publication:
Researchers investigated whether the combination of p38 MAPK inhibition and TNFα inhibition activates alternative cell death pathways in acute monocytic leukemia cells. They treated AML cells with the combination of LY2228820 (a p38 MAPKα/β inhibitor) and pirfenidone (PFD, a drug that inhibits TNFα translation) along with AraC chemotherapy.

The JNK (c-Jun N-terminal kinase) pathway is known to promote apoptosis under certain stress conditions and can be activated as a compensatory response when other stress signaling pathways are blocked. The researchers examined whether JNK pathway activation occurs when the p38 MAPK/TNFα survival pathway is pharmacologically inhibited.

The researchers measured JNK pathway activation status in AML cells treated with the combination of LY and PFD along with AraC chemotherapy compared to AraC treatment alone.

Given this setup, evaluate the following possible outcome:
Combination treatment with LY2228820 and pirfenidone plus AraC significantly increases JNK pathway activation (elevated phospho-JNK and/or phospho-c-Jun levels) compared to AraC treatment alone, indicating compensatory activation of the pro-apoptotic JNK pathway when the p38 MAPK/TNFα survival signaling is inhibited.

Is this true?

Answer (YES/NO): YES